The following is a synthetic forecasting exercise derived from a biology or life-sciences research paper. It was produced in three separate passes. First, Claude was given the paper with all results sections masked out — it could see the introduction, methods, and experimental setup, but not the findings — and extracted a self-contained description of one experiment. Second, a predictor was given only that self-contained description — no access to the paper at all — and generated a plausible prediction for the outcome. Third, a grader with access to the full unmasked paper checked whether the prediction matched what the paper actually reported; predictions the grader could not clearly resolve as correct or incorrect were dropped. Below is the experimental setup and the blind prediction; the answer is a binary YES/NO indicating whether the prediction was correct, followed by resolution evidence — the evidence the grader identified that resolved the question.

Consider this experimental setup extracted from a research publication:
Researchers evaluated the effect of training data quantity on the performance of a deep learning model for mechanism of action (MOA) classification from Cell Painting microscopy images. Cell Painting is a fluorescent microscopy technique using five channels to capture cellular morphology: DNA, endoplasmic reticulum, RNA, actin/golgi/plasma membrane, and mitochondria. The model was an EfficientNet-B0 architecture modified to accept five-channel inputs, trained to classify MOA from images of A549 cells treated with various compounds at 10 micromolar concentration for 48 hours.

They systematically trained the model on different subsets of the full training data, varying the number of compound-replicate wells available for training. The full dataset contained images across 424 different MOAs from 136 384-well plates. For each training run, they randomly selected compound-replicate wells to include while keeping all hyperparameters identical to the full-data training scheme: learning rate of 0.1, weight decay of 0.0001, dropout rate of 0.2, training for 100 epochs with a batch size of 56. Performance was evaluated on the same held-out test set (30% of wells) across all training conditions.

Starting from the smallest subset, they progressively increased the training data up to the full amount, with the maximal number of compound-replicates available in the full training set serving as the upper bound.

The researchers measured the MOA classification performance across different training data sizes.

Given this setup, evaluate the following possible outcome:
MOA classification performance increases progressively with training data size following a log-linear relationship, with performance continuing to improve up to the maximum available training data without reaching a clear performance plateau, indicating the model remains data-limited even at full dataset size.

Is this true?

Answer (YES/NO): NO